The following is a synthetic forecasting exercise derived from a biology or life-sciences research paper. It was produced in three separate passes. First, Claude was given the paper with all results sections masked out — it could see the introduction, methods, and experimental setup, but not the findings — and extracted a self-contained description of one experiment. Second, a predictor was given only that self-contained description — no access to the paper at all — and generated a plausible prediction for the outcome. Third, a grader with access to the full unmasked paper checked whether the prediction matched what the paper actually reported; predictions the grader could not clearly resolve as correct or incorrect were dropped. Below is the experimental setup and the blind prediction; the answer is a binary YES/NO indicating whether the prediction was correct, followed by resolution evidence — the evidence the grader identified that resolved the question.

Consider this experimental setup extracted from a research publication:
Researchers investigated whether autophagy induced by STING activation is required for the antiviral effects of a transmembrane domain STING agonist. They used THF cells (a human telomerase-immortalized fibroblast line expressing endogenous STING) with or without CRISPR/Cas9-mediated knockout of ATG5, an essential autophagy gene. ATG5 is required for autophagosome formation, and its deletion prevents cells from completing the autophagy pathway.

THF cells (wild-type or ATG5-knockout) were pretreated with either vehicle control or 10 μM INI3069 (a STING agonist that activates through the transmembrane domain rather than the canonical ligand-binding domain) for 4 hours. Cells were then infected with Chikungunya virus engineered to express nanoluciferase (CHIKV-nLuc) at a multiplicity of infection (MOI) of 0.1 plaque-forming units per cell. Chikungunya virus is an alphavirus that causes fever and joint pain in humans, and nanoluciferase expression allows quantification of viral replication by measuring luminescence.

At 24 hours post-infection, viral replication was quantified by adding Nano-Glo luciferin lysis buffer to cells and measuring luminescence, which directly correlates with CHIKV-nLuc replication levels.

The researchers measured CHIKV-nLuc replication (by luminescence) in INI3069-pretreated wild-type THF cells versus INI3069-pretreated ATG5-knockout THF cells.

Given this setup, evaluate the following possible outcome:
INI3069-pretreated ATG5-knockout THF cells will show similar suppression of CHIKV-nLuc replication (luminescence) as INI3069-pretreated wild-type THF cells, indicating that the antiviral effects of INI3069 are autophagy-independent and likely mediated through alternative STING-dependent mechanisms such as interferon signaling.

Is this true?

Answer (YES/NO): YES